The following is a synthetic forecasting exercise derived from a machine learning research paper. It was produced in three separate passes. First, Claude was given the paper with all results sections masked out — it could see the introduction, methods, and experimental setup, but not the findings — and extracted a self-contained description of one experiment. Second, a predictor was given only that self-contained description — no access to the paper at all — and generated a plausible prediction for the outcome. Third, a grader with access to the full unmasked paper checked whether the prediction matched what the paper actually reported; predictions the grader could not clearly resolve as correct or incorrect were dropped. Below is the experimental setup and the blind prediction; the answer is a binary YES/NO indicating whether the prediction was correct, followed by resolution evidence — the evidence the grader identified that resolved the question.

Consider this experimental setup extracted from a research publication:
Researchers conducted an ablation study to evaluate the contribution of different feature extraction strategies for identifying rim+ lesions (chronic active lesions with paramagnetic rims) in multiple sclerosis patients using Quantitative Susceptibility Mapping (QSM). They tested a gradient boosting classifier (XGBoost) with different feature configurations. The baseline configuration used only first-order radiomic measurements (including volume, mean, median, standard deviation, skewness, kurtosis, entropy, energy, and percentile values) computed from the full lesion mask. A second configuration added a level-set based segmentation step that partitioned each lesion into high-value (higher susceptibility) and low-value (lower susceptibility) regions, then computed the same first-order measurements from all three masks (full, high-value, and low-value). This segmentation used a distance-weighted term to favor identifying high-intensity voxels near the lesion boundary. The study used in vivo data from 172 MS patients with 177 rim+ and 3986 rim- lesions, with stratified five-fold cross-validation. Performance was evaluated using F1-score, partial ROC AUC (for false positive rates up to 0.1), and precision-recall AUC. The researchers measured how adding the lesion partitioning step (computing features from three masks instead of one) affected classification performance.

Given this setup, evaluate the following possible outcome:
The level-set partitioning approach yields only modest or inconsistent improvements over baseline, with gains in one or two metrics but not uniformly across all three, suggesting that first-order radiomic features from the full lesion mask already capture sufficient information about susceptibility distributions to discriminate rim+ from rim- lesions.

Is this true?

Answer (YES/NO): NO